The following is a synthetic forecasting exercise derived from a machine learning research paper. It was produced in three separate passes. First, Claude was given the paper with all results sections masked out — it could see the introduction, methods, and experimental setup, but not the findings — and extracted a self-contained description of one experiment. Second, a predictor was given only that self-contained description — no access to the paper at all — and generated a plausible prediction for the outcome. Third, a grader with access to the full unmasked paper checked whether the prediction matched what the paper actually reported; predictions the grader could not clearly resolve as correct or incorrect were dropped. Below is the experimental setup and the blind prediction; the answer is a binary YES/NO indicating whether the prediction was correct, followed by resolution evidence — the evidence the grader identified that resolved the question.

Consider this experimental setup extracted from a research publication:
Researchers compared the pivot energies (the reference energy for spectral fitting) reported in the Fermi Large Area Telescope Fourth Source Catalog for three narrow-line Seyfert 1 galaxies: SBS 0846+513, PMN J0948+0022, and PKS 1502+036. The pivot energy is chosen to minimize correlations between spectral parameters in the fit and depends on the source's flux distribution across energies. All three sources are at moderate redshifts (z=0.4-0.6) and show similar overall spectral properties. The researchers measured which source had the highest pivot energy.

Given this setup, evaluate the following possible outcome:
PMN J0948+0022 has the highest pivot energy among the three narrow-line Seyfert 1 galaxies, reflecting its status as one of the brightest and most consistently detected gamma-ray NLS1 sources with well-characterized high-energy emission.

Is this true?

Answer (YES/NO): NO